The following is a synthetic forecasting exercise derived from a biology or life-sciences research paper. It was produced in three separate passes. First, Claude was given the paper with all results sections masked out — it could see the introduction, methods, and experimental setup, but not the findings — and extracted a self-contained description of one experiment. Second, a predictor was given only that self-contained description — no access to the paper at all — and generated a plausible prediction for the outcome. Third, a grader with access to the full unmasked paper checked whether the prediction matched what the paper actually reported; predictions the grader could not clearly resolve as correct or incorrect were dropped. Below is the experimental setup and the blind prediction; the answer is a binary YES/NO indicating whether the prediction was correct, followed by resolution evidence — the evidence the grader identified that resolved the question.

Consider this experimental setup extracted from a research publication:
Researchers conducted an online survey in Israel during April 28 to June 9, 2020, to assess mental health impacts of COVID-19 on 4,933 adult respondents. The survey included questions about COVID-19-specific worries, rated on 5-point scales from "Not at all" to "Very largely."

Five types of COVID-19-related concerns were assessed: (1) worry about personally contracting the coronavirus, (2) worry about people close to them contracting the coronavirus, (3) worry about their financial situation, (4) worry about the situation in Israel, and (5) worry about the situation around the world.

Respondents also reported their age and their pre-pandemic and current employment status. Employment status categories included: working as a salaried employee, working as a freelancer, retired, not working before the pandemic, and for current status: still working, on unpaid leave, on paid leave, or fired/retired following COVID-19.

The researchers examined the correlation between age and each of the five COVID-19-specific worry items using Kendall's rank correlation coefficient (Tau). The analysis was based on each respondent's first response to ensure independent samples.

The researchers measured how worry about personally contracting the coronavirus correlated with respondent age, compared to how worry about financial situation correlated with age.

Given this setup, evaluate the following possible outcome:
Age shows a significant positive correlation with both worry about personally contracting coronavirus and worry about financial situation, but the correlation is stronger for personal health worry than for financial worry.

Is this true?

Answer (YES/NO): NO